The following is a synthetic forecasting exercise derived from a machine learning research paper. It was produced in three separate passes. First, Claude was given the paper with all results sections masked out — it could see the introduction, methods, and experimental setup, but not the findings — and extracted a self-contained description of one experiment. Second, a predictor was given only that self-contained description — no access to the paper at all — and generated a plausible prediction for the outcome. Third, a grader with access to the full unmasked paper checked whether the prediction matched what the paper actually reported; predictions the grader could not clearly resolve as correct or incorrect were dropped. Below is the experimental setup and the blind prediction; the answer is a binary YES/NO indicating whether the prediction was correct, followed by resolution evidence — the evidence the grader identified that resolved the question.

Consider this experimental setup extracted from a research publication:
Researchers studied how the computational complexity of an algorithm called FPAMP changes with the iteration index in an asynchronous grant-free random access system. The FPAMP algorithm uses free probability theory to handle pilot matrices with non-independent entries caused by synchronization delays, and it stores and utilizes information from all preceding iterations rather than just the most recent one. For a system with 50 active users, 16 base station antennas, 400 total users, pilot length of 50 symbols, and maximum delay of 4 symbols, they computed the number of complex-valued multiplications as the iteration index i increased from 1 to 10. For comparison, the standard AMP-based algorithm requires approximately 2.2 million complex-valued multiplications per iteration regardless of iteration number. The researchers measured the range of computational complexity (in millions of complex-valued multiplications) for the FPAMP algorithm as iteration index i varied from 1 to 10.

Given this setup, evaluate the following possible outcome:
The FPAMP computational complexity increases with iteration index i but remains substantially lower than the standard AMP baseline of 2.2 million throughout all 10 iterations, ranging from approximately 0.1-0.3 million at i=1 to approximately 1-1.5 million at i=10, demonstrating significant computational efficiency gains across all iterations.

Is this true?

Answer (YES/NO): NO